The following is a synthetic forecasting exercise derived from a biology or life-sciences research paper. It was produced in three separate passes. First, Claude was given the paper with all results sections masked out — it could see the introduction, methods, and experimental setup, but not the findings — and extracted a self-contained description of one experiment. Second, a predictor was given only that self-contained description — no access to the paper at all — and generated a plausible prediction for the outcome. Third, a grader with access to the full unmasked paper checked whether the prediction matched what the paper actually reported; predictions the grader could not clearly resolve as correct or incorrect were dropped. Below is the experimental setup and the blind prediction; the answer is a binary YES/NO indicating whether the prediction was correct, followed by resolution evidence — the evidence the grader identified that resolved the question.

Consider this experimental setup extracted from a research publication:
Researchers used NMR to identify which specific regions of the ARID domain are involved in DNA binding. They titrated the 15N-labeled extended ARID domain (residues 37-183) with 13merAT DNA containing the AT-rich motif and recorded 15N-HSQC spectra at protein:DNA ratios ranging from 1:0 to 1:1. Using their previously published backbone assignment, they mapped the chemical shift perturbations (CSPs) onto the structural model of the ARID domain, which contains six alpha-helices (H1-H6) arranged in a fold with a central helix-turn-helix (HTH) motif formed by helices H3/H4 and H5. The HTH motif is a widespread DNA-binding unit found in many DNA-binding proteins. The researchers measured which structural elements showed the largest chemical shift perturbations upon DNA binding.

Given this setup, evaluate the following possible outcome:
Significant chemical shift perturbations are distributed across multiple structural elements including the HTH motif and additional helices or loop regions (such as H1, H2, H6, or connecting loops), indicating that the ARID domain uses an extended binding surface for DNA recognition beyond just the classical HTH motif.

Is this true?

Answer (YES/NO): YES